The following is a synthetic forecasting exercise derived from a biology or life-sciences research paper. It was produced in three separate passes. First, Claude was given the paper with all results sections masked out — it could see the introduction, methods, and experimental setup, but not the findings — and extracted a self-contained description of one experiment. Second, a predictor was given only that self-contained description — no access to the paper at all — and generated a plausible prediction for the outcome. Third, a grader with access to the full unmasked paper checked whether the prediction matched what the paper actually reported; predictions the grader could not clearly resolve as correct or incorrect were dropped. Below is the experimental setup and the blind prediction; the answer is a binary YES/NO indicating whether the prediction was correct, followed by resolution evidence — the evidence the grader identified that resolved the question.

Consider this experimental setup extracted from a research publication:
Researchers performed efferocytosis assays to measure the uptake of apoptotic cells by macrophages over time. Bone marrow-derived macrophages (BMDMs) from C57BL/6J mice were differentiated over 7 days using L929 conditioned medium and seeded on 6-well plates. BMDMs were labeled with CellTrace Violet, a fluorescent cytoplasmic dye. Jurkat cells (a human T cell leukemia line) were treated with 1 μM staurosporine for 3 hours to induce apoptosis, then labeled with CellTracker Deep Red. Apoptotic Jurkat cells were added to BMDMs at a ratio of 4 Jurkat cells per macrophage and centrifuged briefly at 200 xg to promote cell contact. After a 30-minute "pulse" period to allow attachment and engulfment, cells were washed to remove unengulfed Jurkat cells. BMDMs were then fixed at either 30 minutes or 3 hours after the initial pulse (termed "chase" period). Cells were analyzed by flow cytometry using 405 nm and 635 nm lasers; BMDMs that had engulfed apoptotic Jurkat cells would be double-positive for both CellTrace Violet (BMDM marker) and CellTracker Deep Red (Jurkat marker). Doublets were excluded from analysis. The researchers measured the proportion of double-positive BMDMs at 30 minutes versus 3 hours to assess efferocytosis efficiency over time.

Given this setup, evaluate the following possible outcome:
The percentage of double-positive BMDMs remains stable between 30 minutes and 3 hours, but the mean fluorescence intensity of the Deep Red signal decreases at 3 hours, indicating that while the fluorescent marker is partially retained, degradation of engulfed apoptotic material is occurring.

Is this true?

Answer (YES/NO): NO